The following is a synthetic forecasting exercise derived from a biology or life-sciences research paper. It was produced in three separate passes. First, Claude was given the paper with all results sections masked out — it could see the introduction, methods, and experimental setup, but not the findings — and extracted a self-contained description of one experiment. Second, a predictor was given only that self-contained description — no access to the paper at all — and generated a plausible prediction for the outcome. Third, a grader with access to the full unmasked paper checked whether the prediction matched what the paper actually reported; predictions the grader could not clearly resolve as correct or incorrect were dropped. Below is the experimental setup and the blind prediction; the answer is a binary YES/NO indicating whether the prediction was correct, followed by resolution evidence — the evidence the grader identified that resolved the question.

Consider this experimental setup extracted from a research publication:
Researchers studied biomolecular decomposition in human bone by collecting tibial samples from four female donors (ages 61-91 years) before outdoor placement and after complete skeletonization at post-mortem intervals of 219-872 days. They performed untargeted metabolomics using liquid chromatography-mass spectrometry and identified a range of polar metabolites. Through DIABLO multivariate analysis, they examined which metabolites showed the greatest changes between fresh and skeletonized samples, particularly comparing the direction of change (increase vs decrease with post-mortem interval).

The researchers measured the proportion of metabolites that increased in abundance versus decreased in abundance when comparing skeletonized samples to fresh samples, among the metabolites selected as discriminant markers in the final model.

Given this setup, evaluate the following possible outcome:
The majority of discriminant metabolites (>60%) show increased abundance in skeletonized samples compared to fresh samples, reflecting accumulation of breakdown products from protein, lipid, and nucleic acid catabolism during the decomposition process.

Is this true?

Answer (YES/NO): NO